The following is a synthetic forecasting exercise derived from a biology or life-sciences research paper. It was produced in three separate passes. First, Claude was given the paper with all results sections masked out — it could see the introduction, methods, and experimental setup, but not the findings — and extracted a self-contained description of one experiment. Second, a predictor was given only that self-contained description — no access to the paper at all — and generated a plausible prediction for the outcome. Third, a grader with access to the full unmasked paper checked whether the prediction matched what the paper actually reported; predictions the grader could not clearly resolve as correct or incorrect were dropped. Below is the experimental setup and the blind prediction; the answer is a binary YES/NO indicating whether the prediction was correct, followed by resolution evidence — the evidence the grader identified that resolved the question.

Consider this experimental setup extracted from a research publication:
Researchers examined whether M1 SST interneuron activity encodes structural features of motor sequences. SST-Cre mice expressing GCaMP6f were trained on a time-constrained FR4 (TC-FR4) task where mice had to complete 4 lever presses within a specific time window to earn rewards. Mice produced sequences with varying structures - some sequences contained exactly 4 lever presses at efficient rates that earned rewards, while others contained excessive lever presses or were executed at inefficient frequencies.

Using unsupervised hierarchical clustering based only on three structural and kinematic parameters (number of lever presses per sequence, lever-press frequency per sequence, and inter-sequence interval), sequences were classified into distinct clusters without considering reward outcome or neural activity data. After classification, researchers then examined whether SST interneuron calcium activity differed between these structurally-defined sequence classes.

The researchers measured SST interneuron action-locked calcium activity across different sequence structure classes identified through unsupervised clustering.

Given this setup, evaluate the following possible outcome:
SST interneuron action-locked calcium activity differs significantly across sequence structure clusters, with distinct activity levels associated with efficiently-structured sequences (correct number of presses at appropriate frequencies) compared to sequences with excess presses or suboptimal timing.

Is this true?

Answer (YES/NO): YES